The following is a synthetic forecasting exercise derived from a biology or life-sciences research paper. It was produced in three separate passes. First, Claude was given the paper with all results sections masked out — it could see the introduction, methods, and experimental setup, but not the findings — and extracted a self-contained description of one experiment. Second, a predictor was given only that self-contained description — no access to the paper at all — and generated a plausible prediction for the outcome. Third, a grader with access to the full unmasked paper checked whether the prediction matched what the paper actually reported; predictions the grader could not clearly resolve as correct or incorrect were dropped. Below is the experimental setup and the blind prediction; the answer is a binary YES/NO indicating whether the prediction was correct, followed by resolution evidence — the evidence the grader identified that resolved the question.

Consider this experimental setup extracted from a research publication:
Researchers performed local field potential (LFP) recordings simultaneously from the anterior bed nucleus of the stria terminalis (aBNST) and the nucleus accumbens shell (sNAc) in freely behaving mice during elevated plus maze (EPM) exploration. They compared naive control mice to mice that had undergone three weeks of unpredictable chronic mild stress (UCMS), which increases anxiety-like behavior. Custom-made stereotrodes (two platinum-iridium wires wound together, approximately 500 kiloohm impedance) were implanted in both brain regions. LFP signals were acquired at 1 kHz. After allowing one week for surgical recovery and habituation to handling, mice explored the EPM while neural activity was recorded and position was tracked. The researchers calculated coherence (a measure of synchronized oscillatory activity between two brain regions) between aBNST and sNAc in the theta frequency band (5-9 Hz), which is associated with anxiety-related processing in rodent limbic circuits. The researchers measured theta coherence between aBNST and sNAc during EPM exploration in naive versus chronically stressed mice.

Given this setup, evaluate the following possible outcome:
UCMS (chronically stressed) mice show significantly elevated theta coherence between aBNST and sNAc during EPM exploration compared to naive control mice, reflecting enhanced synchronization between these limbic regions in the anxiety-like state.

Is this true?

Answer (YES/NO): NO